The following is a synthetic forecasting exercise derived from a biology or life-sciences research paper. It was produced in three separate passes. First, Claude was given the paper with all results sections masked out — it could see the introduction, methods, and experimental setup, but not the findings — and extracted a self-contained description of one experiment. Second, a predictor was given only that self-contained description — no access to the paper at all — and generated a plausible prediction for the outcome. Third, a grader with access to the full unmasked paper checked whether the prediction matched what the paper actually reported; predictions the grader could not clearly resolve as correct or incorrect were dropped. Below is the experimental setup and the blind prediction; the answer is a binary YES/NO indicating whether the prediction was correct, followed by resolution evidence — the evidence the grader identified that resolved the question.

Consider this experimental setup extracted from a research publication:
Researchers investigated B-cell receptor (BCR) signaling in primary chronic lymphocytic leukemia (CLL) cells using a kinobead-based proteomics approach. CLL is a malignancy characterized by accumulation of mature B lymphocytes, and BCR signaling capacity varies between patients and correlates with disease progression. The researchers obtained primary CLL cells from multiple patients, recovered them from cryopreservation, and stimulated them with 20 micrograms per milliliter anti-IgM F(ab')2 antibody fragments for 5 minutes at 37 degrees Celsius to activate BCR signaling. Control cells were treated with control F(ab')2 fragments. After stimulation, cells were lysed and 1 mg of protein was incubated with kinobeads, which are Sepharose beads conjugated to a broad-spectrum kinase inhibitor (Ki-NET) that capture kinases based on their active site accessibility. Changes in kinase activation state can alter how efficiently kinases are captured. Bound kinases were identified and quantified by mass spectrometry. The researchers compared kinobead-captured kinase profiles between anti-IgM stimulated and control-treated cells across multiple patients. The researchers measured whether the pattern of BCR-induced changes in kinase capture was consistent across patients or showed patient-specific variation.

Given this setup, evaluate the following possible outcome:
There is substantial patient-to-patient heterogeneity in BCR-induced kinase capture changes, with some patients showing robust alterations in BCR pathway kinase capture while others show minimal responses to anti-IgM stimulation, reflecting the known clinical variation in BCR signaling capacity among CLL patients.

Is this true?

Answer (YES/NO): YES